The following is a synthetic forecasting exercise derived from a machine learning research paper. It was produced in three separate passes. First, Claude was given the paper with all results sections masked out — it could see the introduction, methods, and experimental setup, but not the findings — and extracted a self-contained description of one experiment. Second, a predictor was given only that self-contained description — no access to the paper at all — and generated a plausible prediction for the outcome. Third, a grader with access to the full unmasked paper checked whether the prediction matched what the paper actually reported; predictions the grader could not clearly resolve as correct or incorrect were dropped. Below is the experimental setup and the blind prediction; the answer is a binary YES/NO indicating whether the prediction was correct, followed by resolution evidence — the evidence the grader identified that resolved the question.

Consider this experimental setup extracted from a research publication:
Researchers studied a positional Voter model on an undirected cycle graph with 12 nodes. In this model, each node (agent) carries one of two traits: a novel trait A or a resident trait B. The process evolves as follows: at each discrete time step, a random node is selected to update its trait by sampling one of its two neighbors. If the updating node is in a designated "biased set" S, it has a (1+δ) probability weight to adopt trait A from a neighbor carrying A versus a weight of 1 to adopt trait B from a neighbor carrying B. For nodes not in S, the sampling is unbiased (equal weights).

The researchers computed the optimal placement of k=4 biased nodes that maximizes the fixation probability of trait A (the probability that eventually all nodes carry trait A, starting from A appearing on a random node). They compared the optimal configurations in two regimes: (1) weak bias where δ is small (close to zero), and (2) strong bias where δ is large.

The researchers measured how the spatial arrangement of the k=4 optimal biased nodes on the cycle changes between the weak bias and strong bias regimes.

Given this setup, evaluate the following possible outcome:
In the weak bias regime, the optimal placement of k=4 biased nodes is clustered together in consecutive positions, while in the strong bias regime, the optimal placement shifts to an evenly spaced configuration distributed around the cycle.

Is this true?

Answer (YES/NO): YES